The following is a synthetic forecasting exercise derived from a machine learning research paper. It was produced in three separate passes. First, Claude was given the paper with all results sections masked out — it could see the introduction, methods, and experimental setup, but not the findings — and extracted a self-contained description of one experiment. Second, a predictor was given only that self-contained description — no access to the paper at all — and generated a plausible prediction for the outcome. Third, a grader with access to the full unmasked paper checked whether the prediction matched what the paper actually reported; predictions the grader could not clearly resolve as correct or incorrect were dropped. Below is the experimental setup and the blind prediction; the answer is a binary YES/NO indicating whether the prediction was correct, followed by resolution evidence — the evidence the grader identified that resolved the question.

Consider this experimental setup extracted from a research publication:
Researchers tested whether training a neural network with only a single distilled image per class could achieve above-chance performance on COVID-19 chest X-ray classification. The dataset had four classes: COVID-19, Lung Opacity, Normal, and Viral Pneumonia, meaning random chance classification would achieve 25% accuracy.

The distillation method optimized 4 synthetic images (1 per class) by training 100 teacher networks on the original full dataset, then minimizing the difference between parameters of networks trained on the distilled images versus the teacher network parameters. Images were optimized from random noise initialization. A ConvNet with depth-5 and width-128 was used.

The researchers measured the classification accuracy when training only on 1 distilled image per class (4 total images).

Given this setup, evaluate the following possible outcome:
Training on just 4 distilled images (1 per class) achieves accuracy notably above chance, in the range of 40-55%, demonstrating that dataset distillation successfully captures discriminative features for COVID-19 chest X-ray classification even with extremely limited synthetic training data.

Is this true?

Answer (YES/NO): YES